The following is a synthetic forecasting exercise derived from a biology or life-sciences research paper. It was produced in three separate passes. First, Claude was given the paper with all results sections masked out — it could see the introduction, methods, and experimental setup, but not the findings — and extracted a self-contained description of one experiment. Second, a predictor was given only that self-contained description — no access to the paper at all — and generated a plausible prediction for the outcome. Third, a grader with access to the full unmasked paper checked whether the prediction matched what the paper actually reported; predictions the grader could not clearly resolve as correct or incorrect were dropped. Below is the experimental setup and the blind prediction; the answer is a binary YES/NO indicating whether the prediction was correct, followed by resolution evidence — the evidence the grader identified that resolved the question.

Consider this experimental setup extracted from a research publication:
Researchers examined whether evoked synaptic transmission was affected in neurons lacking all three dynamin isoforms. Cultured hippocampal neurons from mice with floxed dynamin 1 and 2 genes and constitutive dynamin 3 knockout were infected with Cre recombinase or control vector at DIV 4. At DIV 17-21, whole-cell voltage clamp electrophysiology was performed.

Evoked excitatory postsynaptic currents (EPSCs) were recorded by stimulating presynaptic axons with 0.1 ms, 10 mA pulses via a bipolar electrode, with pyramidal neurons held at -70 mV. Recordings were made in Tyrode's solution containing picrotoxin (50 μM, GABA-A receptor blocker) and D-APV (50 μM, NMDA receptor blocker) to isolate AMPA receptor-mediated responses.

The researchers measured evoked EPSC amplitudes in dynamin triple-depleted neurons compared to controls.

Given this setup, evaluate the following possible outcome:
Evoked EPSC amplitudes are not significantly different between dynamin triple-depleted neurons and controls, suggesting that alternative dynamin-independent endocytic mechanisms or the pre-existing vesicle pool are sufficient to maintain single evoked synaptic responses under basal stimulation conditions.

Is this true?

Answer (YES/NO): NO